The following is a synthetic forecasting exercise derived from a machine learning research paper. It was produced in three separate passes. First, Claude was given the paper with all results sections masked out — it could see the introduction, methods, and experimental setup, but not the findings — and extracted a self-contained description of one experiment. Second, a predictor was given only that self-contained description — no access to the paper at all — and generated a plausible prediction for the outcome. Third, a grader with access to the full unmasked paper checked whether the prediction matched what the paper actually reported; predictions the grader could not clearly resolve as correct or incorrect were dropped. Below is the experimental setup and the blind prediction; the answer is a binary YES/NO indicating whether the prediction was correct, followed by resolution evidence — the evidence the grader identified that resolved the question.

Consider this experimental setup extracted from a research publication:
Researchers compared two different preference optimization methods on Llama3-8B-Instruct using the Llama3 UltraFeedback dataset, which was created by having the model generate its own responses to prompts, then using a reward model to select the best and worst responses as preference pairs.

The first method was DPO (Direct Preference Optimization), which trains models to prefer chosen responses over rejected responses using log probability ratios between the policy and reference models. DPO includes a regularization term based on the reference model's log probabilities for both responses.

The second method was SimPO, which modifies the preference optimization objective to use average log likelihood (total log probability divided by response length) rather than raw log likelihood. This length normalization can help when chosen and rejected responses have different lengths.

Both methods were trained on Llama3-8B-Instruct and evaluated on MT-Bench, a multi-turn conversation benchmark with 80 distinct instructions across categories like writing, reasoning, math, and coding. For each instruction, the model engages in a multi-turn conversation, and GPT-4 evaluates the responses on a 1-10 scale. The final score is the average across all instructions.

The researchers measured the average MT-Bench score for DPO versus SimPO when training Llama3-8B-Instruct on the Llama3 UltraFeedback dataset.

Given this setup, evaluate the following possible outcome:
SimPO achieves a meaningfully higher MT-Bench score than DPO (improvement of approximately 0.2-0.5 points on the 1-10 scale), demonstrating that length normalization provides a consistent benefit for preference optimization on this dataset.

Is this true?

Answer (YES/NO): NO